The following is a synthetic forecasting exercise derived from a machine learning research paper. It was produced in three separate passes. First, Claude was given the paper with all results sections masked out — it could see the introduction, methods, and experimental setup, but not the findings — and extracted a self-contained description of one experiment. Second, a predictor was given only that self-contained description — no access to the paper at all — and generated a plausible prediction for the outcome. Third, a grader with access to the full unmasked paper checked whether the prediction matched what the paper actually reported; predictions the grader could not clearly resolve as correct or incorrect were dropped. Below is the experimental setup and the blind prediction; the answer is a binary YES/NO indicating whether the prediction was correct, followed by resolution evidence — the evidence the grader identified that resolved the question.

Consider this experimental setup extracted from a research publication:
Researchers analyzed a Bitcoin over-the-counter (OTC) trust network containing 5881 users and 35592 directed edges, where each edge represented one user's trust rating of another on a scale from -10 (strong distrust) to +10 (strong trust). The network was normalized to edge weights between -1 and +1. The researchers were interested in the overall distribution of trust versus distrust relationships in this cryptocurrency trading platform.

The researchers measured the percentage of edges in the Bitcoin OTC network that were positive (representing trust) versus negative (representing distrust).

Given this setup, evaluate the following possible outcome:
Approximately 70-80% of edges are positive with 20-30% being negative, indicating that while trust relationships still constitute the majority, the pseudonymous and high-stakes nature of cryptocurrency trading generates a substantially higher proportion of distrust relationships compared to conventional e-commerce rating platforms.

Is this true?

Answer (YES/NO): NO